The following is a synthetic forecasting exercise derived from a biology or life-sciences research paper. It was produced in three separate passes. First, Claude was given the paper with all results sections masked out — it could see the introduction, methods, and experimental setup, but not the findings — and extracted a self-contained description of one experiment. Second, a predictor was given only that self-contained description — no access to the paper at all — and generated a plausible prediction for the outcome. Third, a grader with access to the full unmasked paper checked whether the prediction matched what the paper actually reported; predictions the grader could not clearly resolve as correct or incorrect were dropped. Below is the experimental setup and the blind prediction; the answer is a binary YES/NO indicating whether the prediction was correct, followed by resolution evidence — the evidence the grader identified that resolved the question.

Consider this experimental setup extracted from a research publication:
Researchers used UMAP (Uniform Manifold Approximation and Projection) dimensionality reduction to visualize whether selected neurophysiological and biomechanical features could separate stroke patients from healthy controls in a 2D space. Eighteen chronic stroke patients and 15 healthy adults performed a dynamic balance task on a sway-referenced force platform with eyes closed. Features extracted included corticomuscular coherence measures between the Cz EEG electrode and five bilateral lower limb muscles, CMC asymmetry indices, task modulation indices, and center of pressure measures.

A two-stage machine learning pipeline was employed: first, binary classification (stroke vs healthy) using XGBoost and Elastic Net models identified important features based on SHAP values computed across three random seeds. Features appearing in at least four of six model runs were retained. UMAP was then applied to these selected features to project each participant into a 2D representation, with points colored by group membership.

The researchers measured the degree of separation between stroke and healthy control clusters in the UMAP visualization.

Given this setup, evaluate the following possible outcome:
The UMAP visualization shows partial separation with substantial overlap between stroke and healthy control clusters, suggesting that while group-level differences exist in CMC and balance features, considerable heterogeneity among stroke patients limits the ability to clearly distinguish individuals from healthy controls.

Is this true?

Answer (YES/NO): NO